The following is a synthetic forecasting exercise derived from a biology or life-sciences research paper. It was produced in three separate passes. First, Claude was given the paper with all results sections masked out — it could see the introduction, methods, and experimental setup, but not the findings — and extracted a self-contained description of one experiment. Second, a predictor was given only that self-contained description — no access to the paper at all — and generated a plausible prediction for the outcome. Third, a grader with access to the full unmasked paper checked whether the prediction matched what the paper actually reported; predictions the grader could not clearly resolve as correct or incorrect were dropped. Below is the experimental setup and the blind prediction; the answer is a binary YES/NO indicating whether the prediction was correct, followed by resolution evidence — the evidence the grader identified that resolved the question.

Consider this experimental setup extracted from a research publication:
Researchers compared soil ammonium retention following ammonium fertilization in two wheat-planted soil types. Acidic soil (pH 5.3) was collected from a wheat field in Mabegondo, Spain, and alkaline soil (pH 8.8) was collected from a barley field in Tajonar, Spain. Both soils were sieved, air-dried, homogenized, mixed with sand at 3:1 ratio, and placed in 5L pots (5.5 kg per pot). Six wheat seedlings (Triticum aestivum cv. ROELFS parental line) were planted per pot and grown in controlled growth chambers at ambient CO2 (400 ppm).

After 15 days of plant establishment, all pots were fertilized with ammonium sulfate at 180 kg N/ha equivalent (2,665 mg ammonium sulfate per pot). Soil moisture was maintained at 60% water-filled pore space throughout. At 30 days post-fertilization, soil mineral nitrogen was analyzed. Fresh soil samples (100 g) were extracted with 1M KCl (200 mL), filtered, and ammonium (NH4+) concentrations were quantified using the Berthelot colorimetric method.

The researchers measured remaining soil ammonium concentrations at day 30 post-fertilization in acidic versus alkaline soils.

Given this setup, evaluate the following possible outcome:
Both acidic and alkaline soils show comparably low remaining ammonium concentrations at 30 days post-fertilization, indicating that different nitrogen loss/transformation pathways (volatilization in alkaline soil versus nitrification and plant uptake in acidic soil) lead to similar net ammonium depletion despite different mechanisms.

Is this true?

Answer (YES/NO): NO